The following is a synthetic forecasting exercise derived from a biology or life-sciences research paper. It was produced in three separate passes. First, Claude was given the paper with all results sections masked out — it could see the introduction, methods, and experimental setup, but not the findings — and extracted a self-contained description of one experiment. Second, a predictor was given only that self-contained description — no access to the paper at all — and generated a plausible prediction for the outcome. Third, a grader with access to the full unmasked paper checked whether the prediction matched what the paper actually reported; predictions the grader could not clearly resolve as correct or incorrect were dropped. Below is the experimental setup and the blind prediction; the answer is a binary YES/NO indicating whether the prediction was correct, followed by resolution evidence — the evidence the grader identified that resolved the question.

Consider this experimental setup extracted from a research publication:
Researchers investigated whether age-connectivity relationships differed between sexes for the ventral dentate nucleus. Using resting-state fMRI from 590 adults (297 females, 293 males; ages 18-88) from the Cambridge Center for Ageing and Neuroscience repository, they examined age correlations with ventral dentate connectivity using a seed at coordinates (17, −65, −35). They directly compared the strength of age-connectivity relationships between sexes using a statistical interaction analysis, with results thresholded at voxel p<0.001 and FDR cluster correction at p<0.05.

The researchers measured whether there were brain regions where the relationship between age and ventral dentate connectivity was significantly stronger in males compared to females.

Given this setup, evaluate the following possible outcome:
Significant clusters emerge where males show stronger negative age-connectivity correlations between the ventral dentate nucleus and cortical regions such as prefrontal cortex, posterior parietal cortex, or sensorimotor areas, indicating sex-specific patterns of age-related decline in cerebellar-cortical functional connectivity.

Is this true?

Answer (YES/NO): NO